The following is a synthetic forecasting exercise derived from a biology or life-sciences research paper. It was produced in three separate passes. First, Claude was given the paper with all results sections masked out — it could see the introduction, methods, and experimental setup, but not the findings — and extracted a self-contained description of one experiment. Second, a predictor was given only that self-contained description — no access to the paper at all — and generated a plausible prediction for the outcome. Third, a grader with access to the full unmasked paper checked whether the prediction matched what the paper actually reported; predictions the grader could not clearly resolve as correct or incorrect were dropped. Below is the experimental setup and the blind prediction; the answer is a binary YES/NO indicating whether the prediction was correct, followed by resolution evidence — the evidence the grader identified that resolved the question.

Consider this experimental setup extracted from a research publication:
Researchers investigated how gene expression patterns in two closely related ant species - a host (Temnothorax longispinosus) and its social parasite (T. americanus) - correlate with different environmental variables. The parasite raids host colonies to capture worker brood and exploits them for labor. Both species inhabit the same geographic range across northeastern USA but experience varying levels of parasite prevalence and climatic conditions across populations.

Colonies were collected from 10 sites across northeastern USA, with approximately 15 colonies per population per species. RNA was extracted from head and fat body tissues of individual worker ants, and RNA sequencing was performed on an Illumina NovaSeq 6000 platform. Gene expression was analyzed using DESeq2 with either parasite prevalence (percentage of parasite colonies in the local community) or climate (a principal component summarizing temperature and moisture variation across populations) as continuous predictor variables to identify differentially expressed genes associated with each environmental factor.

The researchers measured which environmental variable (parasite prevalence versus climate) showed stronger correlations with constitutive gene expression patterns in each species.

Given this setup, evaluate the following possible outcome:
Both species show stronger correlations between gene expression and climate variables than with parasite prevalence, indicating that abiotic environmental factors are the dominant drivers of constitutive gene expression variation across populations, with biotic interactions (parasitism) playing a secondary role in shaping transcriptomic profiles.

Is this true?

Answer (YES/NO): NO